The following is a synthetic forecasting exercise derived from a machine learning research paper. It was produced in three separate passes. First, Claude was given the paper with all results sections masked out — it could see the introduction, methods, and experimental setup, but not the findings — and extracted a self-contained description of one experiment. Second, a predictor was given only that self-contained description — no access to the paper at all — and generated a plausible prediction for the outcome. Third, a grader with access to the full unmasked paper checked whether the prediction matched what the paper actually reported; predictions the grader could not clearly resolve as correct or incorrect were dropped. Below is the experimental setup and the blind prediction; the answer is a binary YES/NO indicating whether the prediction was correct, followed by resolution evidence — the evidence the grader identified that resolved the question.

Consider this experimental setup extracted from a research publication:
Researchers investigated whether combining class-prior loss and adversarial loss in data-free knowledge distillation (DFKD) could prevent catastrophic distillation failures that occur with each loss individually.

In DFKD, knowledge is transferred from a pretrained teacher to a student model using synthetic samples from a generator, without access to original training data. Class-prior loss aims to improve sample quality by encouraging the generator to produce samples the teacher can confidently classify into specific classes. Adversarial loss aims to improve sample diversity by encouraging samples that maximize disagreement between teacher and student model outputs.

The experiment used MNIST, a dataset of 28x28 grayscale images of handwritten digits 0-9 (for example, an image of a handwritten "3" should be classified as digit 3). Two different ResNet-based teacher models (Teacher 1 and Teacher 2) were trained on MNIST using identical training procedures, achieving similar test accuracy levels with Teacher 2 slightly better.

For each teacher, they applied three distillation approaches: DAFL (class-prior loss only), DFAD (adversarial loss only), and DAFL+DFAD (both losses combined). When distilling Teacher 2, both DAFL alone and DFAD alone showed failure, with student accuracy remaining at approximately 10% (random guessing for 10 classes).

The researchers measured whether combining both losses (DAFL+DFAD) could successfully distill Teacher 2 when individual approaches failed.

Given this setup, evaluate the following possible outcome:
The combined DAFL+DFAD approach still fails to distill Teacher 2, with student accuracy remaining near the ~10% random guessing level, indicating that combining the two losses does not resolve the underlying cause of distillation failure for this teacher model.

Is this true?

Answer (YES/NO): YES